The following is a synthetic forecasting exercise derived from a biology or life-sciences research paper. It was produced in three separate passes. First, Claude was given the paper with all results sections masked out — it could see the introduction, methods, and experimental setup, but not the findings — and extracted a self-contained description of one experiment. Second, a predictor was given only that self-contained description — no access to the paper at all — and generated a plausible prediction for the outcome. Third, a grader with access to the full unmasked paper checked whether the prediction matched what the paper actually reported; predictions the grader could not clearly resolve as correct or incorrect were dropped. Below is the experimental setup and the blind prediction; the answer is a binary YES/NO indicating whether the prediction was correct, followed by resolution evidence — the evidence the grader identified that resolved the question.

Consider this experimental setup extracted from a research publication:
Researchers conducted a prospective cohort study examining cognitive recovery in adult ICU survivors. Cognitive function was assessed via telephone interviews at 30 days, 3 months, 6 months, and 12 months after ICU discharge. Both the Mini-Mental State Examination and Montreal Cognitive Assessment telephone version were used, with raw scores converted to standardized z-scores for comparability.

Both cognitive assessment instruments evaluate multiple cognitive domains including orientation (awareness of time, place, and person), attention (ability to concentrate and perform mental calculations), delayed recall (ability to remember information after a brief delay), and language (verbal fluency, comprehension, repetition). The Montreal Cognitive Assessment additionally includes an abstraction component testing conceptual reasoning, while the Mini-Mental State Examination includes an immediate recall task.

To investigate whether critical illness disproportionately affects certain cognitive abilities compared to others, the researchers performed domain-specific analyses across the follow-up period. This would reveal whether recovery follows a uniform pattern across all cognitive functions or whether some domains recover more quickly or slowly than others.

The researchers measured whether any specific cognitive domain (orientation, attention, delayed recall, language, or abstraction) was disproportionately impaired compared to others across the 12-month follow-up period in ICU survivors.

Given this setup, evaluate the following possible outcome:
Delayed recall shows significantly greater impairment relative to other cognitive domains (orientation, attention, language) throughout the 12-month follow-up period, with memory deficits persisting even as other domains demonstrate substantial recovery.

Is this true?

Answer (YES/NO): NO